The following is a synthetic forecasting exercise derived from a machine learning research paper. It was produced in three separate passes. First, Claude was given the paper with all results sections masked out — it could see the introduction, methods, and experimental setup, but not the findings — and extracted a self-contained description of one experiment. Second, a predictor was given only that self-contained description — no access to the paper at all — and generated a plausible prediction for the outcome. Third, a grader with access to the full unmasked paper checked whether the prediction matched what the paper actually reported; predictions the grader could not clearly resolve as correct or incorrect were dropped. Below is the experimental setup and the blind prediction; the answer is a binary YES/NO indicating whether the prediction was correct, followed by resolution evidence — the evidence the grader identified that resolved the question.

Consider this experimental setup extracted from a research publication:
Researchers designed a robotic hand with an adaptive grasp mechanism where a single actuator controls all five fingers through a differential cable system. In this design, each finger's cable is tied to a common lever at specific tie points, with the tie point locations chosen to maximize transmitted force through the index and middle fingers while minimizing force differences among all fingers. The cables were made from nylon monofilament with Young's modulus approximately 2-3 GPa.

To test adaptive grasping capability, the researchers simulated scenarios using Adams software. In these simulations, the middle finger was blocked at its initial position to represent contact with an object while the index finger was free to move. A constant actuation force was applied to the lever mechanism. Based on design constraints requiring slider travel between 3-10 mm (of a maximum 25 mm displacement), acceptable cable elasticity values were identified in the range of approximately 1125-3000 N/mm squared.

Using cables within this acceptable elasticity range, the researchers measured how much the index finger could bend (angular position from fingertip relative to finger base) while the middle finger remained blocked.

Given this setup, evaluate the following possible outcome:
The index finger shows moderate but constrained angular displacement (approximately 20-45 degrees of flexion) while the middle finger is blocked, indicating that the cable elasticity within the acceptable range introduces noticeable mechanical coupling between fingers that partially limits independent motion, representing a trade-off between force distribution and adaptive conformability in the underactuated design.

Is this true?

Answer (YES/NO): NO